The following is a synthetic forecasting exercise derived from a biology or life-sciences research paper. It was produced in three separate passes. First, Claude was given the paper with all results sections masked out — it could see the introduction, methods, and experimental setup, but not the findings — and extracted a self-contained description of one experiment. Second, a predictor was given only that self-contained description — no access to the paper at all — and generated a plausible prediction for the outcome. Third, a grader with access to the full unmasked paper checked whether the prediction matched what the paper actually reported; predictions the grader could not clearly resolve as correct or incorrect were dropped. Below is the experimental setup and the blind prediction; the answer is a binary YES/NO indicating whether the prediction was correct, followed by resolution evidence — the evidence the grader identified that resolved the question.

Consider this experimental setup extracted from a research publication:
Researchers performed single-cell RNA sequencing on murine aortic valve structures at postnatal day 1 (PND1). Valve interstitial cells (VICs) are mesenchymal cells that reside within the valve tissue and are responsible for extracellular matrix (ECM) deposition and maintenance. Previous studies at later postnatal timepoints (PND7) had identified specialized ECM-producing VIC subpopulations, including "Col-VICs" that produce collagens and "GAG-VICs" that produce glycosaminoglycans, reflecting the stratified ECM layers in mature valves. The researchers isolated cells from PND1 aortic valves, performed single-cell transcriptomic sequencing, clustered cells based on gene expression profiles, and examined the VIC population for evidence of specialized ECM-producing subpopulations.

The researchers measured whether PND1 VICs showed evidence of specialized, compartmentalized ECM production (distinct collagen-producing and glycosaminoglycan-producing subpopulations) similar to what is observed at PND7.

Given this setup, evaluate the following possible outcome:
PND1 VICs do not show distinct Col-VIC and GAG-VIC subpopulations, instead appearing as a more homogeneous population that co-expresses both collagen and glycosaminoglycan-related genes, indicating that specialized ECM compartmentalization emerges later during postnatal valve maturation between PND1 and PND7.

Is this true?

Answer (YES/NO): YES